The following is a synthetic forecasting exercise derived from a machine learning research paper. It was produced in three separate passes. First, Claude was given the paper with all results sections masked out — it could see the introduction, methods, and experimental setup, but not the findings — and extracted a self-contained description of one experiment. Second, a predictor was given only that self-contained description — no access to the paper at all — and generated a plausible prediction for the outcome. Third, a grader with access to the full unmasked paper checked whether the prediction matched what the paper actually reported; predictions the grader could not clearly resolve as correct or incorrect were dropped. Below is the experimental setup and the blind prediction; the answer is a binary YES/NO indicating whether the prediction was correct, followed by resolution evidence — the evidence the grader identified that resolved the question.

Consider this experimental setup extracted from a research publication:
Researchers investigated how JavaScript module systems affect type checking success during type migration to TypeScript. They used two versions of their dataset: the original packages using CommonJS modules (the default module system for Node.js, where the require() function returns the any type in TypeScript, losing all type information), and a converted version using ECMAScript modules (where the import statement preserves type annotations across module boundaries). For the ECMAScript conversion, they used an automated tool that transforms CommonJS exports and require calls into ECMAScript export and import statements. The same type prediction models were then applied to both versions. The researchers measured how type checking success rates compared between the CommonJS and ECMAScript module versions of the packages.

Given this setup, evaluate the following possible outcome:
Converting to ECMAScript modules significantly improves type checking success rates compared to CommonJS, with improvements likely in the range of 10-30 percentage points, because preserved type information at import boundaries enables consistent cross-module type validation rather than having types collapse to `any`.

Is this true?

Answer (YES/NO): NO